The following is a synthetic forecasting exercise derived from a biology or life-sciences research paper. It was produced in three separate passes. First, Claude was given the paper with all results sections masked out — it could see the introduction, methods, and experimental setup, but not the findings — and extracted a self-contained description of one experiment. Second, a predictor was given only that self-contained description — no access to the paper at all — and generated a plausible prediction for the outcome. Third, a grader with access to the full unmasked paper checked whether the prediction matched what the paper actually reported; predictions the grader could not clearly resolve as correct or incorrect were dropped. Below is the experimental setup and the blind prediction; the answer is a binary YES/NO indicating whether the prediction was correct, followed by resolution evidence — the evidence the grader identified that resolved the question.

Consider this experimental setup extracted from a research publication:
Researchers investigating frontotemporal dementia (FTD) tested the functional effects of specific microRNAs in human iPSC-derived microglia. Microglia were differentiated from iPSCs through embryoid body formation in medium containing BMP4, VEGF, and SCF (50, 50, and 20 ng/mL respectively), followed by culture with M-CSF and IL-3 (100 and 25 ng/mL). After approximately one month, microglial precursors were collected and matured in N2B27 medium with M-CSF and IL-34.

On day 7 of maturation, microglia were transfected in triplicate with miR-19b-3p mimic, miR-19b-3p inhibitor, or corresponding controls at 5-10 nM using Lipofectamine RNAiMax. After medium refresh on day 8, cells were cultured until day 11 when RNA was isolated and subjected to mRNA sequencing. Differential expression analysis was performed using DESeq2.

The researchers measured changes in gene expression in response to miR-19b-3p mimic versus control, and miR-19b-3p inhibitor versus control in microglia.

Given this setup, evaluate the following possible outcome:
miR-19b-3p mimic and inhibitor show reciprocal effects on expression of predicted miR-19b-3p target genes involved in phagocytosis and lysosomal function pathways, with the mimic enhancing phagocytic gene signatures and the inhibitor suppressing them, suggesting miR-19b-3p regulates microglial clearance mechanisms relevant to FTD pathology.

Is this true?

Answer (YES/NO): NO